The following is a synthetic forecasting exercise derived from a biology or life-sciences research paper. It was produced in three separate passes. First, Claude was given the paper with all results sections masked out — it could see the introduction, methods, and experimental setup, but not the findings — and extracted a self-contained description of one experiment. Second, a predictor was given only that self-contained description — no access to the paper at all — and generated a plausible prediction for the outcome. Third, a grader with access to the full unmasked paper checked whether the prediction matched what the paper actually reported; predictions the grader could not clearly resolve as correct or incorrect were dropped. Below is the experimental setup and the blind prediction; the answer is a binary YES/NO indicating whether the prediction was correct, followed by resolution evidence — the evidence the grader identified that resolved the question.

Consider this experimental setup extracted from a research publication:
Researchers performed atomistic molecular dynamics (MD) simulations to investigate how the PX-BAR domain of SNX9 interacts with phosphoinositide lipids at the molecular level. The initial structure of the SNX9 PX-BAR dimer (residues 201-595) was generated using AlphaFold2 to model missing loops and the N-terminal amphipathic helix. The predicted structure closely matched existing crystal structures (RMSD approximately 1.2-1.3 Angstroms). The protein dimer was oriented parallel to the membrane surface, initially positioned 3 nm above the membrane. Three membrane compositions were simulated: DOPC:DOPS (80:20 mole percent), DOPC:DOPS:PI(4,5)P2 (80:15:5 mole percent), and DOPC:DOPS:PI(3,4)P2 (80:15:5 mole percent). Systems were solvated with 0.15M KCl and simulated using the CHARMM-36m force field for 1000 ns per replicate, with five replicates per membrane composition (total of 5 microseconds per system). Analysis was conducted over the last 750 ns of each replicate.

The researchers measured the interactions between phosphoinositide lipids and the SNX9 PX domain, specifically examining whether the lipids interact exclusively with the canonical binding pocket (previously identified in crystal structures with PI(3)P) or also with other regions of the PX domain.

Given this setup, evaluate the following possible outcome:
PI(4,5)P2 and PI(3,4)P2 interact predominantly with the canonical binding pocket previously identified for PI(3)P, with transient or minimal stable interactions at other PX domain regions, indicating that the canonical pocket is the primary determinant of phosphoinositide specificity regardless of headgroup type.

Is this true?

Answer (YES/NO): NO